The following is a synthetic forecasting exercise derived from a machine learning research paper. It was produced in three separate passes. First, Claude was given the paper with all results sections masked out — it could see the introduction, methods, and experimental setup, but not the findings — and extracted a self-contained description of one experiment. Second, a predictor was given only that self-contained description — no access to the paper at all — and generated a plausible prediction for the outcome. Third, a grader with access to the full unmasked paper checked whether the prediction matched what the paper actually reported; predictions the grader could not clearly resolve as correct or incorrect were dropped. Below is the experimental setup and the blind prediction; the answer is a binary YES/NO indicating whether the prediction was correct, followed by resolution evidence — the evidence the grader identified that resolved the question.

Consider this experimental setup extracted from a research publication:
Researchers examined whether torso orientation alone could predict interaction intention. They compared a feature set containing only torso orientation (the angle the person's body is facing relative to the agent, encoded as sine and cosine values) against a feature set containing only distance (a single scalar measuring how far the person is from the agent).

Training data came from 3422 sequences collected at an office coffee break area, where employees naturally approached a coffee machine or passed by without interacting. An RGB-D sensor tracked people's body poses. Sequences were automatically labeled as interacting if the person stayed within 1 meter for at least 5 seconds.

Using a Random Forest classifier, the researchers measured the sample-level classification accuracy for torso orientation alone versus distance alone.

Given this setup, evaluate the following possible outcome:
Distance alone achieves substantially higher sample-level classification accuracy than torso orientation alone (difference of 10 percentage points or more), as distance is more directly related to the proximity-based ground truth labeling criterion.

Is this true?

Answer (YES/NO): YES